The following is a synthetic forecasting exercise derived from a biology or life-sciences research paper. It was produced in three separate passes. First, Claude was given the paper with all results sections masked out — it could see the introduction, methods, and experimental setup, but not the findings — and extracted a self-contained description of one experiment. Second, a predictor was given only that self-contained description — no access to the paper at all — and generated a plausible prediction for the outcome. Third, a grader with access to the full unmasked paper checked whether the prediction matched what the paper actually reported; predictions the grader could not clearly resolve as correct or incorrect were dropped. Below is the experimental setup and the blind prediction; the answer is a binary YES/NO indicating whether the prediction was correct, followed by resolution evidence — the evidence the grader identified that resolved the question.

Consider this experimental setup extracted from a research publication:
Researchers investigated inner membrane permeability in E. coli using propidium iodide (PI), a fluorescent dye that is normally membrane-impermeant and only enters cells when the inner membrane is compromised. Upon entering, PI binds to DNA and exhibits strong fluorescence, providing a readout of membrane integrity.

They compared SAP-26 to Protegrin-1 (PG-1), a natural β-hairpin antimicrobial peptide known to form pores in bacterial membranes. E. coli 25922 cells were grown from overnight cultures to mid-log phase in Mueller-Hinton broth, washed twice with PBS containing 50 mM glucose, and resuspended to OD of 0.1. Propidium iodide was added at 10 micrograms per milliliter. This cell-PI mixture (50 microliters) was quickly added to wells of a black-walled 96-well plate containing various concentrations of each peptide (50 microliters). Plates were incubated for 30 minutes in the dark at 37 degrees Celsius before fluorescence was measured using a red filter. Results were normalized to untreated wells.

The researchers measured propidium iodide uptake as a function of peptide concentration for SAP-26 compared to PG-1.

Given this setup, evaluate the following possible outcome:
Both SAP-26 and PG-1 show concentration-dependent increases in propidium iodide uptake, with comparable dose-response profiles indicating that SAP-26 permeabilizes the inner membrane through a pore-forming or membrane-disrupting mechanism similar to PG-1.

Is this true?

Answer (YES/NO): NO